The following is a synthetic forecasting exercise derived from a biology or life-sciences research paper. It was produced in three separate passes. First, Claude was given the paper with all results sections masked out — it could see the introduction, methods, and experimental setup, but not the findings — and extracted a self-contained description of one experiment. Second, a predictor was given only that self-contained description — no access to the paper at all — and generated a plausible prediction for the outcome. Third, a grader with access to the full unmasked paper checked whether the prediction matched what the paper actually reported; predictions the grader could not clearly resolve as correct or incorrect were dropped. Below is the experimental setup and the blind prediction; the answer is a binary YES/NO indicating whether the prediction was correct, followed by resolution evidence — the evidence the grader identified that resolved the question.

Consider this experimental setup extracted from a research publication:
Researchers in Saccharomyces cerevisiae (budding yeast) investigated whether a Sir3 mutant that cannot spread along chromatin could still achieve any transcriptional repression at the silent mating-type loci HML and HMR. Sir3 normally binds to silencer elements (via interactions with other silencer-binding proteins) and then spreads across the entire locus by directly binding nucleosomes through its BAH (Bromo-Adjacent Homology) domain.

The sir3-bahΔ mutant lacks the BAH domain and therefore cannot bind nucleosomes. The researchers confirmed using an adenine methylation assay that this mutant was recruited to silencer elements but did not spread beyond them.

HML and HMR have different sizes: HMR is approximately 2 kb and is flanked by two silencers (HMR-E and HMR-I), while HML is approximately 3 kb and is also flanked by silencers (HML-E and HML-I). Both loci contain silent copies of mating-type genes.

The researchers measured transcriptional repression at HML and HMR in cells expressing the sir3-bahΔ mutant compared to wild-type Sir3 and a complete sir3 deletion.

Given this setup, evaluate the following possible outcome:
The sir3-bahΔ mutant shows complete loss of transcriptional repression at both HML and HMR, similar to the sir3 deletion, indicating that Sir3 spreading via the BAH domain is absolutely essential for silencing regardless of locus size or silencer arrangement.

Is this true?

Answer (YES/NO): NO